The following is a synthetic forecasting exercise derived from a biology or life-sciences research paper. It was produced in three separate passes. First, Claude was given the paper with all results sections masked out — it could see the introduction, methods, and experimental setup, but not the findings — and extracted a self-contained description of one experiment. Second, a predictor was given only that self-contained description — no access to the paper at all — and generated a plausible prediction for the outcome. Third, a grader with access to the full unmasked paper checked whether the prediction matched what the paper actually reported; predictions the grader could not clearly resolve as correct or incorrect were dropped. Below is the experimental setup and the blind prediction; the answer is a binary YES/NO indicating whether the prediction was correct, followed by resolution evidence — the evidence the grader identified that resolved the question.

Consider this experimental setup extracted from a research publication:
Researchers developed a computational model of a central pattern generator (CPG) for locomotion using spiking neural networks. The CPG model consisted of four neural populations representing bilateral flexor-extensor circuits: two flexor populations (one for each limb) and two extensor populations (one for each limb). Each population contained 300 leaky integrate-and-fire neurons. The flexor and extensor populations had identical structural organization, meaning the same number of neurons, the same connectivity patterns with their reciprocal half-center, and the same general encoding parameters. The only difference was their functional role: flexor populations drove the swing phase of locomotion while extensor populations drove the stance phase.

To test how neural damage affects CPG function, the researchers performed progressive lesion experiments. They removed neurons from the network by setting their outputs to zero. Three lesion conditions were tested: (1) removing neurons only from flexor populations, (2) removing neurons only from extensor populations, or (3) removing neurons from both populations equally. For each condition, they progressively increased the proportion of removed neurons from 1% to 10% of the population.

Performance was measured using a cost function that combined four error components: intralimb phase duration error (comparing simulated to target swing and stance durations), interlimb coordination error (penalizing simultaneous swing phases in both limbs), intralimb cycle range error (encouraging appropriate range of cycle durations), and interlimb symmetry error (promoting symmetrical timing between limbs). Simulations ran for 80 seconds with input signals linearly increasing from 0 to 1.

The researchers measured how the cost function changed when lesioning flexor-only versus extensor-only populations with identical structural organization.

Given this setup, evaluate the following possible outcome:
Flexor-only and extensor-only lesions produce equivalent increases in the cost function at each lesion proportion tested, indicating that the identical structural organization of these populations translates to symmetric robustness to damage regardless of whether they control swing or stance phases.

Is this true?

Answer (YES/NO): NO